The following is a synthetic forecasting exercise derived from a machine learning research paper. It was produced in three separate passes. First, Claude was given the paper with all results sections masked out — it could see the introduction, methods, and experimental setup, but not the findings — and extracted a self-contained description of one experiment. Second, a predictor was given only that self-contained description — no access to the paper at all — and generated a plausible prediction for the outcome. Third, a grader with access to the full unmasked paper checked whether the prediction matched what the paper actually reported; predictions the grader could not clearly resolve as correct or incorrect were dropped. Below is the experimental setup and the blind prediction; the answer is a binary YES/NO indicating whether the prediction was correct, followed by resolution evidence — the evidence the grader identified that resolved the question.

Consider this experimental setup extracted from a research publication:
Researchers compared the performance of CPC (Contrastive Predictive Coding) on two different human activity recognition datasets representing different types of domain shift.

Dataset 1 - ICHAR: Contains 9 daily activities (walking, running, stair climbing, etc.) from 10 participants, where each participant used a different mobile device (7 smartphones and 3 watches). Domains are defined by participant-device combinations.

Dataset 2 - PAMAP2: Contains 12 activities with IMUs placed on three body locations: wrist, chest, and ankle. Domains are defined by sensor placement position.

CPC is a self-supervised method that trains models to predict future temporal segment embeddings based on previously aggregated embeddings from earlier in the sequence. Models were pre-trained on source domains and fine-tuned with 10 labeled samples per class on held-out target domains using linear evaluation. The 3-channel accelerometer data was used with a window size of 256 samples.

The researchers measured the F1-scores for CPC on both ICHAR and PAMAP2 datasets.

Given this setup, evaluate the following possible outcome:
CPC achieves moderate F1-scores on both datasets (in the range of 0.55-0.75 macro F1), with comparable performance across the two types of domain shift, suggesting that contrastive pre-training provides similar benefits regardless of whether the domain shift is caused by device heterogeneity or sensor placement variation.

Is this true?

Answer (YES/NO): NO